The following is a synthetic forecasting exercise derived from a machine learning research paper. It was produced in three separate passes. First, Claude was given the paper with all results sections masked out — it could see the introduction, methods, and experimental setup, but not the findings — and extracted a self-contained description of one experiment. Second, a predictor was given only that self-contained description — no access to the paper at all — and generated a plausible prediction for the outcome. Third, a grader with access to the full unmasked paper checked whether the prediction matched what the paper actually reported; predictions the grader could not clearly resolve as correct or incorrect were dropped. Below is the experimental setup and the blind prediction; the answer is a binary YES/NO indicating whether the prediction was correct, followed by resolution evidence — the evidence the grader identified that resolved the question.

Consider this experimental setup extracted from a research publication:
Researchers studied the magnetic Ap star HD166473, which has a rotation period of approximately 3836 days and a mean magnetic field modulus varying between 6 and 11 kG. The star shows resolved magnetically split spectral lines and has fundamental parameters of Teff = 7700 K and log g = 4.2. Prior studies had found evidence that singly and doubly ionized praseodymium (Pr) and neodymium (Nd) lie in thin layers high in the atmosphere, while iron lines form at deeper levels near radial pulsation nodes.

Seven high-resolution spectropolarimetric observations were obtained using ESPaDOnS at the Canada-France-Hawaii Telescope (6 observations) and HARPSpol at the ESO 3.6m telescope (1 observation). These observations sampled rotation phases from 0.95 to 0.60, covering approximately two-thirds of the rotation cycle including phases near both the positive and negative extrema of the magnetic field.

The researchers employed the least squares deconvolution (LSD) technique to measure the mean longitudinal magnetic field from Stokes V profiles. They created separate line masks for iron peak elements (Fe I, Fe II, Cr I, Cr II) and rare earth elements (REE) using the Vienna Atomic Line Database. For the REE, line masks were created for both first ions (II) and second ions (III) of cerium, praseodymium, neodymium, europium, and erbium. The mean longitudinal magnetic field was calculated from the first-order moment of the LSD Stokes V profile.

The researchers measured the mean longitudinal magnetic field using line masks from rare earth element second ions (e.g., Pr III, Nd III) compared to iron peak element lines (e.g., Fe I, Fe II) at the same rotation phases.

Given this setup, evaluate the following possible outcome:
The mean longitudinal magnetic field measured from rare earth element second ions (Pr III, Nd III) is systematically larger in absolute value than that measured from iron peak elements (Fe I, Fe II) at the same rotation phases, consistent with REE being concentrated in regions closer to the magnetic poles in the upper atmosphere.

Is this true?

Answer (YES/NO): YES